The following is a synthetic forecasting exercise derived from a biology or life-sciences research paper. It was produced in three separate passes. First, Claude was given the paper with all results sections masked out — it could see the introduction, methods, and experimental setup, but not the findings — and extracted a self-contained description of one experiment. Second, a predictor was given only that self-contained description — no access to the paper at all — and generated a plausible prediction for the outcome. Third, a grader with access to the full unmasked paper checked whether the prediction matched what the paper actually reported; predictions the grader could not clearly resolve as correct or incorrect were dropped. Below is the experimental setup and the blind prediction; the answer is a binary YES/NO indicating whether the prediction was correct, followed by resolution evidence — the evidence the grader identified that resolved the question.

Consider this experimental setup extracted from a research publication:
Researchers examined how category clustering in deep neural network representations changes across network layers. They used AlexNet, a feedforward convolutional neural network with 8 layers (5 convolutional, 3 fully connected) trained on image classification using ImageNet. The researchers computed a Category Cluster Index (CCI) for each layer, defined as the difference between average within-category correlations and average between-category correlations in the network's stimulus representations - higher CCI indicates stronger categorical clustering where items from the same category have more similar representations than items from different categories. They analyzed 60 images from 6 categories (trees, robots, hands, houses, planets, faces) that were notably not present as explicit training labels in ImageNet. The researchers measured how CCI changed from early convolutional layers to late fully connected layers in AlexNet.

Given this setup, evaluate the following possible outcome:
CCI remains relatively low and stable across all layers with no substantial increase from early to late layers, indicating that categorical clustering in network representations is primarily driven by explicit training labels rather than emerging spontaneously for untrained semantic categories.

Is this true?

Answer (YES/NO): NO